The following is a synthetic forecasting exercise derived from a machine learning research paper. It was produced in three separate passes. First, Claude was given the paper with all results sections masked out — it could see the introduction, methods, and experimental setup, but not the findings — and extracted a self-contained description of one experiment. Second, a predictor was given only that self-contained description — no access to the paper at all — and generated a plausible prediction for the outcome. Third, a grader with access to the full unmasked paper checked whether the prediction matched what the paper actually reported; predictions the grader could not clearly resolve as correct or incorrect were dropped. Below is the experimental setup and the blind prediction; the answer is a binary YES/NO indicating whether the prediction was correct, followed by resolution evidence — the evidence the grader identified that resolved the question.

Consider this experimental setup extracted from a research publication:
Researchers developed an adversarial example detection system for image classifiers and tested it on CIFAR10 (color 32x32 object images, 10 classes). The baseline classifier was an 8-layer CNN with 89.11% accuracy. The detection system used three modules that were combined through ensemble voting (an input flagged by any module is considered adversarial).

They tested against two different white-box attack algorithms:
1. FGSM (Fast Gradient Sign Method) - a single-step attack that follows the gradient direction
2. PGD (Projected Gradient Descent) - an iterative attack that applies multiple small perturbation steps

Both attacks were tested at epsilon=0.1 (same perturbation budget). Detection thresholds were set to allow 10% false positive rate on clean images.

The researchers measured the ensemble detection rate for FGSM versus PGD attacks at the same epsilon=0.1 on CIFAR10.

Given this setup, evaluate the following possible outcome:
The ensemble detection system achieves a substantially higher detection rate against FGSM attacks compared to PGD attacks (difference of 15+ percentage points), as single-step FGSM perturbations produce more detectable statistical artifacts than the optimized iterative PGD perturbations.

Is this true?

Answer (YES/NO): YES